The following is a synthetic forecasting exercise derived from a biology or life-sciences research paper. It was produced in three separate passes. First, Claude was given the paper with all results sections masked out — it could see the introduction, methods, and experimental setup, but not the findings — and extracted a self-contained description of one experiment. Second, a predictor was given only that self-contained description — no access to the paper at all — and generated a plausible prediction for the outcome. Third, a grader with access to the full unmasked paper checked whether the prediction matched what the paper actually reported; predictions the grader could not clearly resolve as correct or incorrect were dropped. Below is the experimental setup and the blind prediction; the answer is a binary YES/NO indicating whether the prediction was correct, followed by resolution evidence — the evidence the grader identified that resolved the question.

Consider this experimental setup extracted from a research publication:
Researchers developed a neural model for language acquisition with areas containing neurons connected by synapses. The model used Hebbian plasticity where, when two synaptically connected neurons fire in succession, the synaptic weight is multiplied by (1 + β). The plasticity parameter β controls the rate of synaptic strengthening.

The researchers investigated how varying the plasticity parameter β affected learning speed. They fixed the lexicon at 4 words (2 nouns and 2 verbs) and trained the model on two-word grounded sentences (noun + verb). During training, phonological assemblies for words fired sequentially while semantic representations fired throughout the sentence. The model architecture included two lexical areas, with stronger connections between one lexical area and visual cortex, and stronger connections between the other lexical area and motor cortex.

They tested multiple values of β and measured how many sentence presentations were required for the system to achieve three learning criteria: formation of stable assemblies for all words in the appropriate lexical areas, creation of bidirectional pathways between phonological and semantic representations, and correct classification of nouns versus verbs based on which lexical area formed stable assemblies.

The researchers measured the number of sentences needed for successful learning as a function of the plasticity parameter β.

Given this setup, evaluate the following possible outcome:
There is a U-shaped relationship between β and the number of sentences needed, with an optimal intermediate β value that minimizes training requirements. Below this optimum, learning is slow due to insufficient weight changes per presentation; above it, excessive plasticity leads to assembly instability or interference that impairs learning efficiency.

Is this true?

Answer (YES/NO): NO